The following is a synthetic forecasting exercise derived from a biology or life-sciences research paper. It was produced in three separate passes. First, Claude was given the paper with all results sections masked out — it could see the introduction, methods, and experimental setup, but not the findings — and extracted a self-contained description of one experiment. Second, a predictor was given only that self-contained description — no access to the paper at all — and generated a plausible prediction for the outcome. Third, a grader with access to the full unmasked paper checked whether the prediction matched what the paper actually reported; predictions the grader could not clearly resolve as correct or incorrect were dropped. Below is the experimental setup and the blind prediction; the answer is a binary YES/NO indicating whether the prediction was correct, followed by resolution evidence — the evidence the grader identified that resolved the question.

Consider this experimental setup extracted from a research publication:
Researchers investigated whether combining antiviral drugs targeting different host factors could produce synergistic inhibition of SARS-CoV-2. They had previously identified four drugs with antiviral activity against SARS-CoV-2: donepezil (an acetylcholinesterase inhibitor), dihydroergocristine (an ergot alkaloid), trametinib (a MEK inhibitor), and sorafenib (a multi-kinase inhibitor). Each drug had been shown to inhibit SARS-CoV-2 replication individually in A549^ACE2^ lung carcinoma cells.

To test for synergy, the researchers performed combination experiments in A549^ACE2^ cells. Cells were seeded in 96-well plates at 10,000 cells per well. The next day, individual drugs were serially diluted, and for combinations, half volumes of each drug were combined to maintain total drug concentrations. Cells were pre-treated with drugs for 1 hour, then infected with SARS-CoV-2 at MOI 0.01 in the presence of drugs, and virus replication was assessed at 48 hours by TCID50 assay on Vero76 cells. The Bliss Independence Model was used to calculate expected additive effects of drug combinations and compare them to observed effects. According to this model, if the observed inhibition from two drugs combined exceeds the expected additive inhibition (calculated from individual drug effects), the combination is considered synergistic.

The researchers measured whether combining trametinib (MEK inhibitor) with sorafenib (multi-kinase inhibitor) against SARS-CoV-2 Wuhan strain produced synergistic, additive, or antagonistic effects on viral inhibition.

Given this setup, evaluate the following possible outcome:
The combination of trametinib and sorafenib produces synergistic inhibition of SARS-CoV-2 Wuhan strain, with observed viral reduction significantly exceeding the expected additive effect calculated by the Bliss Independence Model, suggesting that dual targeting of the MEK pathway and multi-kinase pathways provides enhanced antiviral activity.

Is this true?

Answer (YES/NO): YES